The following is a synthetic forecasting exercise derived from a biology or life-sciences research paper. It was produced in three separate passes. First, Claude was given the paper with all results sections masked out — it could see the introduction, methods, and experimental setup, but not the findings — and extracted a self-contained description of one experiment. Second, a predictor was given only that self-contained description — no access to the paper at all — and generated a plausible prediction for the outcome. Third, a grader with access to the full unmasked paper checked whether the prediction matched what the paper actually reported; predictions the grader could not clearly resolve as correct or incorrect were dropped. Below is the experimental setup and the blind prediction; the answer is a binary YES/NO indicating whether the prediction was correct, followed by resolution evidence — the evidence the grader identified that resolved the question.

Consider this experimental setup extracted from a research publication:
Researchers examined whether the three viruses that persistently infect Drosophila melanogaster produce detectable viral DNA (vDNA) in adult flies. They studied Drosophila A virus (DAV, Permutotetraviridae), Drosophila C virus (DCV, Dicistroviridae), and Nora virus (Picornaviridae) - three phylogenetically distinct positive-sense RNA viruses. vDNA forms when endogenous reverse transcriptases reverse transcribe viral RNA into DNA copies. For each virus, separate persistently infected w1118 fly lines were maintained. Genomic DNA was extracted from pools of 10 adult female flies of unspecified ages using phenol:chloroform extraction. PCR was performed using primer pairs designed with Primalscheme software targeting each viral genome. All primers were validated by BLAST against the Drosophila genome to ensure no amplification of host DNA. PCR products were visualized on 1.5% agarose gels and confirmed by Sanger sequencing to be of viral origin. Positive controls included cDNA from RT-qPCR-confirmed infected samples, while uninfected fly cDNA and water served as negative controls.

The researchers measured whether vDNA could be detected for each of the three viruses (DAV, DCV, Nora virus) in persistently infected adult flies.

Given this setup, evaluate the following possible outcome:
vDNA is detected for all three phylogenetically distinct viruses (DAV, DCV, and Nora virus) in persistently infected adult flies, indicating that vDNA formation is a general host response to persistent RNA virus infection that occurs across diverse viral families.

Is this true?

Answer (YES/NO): NO